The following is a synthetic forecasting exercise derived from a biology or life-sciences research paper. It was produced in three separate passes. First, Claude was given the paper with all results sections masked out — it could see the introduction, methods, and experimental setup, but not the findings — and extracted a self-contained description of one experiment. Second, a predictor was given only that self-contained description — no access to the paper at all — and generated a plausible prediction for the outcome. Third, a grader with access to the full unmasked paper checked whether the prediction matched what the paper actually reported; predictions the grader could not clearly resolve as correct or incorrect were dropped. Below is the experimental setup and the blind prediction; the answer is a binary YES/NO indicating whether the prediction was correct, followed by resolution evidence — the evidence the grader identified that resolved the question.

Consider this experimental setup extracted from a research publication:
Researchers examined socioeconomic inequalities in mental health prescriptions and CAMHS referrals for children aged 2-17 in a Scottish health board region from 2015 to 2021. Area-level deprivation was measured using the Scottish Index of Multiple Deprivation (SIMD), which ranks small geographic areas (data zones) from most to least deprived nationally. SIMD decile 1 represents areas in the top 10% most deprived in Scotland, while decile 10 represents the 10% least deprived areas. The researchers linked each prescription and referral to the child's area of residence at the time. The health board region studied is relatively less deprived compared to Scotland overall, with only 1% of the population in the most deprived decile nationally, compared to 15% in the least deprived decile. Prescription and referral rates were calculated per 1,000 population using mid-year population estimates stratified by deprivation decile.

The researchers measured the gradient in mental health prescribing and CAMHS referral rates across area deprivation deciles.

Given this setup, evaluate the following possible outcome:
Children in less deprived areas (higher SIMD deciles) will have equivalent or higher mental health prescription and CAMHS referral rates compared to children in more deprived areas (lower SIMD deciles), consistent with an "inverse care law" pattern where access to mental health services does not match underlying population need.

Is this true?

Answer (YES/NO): NO